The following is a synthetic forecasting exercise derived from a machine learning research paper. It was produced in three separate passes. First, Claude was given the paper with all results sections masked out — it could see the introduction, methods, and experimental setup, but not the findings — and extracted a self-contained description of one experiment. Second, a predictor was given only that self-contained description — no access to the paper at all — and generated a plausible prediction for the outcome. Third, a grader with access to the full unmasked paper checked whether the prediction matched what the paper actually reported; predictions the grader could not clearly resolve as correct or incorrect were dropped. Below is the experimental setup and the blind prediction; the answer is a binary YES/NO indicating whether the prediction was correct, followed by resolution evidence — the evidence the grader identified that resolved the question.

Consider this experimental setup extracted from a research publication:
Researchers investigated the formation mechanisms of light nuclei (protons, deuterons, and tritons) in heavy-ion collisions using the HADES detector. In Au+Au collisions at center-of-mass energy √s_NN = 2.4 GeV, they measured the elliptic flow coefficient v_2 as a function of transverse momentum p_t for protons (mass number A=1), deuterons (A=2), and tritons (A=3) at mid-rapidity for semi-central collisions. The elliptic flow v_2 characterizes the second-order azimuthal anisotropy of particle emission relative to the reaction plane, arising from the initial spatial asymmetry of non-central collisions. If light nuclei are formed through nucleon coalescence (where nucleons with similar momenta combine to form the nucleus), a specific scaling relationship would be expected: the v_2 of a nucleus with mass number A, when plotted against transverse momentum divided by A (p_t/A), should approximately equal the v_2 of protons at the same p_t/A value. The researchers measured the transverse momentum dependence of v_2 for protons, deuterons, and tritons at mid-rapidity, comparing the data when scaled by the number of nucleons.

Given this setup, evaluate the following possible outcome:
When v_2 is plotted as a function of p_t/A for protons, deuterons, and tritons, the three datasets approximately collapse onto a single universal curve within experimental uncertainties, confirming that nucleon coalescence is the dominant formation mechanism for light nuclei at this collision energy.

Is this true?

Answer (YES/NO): YES